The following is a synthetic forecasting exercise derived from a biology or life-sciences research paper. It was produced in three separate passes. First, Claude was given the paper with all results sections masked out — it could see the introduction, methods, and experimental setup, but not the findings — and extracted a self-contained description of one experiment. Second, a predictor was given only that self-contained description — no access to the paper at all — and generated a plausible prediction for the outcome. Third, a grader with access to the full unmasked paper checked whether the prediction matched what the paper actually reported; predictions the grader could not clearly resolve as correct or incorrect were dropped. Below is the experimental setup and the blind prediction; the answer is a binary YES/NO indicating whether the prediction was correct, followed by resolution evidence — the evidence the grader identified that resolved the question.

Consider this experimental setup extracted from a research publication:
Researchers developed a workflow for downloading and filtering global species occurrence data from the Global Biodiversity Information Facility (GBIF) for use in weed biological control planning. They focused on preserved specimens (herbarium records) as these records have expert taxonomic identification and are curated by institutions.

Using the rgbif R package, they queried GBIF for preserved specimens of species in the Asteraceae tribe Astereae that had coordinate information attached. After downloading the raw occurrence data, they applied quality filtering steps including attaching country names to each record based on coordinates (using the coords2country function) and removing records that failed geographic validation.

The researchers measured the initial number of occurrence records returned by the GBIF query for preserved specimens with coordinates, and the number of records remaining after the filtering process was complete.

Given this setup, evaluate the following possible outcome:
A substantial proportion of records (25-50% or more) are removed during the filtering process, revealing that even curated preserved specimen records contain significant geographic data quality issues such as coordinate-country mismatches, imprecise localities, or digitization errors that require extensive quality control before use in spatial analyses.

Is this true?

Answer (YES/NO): NO